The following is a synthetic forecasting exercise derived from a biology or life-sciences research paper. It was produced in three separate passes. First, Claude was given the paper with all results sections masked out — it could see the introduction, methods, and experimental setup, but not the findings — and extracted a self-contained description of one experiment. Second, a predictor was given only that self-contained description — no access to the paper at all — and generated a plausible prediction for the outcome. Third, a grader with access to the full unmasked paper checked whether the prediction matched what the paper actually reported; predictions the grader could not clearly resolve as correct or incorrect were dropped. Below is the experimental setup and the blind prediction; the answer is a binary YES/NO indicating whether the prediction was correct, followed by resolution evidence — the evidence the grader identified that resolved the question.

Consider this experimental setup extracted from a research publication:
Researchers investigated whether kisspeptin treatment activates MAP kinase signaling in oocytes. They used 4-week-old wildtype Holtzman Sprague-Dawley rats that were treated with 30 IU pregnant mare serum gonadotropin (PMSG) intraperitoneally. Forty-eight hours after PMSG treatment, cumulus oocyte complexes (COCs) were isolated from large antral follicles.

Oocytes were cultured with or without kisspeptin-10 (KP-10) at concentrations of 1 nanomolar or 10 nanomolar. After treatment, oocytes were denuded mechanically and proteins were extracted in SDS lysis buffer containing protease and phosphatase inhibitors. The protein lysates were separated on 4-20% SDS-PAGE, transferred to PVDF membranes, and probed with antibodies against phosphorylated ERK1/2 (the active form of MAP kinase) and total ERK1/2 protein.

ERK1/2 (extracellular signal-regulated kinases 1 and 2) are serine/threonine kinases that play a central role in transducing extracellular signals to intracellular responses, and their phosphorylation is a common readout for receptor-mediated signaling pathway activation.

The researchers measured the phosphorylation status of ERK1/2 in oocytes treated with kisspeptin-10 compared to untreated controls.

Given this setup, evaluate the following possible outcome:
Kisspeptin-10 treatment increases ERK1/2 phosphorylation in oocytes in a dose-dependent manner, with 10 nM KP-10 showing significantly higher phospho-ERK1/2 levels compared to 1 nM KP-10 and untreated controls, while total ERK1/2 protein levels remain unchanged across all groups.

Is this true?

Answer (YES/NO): NO